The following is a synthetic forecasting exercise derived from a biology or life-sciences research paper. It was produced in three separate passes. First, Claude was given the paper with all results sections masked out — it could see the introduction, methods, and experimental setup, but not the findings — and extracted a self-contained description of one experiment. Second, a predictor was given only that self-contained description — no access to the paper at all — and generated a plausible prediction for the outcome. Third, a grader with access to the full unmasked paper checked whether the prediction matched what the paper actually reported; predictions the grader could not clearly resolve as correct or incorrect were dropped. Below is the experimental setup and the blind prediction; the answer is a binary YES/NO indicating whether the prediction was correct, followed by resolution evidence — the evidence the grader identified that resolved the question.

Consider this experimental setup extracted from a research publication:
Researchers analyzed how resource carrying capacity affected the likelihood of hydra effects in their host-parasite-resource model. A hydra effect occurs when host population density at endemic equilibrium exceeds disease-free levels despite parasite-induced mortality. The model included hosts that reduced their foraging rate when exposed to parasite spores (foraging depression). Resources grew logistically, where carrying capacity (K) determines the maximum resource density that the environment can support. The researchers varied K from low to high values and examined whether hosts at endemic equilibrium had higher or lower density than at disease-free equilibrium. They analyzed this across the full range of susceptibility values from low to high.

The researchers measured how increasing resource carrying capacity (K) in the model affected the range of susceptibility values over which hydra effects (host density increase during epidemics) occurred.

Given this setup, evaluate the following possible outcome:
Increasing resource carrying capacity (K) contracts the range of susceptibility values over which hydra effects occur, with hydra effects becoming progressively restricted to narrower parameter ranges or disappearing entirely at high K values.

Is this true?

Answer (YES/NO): NO